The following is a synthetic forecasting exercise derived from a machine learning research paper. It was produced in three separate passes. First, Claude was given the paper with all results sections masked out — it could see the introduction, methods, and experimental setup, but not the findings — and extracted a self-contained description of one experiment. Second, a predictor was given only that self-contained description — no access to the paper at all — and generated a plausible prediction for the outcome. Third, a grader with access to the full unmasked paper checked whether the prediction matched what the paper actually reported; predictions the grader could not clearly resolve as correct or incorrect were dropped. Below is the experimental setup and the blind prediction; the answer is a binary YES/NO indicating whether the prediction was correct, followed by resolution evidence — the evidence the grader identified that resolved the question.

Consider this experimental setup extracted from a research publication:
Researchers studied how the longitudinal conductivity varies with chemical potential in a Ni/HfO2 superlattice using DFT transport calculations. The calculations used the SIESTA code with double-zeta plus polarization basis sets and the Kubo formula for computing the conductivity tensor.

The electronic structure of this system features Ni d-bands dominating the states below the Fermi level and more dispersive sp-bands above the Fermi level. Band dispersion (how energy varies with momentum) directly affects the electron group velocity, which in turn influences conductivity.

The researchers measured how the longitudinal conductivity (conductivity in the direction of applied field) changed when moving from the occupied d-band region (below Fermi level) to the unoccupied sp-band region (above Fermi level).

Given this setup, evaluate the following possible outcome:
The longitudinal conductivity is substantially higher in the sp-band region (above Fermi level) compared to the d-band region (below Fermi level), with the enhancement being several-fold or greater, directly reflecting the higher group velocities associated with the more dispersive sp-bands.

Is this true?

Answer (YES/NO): YES